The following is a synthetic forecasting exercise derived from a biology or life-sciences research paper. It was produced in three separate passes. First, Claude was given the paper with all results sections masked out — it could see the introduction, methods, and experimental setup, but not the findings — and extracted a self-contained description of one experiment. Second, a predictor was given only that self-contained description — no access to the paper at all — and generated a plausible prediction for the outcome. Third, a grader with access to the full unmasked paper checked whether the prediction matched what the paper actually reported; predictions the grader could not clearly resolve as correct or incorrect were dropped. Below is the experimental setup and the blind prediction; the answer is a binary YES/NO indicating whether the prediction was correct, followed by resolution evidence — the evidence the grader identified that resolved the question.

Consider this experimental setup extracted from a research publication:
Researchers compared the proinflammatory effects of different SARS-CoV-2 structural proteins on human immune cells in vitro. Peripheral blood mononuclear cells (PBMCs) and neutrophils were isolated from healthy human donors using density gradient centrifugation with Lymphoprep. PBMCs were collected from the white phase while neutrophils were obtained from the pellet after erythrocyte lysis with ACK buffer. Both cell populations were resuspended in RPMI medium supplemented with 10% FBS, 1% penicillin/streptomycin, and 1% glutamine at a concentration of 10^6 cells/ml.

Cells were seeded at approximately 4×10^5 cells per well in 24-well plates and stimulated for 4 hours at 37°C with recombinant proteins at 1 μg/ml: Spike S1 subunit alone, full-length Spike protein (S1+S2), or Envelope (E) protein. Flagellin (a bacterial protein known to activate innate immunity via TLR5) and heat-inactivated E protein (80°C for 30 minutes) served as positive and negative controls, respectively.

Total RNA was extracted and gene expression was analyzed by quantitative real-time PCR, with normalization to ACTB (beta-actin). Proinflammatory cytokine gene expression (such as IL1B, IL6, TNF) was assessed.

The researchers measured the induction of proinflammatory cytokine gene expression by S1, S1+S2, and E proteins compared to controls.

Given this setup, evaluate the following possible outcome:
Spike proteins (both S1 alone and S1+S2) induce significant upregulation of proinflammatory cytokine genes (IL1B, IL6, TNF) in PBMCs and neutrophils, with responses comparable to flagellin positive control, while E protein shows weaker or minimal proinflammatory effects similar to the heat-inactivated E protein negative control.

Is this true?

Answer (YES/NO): NO